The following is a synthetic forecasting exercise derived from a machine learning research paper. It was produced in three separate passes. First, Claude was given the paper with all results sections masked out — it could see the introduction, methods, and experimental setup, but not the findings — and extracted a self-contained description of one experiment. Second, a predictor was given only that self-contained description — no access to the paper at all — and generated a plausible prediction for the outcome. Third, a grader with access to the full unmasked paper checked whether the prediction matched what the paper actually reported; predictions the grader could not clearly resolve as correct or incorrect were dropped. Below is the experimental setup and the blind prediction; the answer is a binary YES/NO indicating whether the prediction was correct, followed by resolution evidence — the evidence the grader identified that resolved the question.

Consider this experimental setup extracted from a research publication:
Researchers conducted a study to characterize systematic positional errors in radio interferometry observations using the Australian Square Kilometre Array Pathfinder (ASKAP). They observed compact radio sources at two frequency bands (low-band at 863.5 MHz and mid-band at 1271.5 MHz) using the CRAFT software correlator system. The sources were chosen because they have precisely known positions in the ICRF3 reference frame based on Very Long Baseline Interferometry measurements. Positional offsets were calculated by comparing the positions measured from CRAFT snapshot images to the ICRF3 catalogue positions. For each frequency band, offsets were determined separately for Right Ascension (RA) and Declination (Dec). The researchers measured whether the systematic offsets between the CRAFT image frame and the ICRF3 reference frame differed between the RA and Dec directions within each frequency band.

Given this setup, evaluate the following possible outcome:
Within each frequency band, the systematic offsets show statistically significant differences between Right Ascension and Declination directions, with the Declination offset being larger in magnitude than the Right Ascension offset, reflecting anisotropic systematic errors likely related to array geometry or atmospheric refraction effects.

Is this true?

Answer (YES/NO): NO